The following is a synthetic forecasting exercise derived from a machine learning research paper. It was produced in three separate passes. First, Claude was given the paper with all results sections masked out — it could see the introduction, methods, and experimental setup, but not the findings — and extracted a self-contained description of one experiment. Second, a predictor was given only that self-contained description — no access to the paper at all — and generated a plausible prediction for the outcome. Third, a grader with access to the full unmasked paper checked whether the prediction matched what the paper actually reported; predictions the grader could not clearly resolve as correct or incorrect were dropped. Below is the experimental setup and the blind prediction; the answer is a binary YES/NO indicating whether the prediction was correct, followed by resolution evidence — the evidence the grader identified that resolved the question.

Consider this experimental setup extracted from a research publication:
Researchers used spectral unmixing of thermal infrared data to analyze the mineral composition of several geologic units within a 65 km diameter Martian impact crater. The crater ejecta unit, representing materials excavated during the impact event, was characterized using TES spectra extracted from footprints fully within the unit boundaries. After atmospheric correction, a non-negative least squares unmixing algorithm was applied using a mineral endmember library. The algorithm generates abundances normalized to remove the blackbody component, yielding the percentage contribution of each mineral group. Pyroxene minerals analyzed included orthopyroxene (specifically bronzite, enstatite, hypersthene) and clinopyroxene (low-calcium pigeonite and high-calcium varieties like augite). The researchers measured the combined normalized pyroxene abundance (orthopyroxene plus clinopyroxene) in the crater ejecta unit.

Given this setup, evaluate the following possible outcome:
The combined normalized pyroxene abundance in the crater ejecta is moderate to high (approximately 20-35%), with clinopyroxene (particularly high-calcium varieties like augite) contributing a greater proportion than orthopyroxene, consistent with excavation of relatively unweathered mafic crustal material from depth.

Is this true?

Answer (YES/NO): NO